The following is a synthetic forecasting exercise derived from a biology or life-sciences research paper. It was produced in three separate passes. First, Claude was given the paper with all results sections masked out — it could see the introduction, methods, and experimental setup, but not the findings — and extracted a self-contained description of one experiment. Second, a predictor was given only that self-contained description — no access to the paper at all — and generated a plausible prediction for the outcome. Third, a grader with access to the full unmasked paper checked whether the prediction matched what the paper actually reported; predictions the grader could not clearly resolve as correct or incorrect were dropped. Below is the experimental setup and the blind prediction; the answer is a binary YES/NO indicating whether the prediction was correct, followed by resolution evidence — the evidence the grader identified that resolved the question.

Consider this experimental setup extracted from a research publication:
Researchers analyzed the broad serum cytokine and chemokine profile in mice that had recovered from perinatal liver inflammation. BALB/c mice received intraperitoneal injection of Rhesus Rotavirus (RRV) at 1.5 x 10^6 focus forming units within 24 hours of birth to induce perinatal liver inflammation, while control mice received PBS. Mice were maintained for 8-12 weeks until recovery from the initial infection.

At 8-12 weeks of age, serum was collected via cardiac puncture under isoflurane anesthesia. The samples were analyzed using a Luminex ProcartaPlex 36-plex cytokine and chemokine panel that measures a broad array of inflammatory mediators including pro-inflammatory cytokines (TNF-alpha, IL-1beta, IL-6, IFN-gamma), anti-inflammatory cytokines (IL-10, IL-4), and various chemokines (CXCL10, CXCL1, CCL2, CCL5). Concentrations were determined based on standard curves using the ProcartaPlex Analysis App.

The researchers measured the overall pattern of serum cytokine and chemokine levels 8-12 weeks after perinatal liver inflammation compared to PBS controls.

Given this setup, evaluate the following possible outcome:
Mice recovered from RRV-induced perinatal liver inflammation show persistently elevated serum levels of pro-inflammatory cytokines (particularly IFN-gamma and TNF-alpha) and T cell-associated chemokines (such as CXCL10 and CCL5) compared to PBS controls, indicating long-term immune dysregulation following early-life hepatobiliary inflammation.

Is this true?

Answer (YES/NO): NO